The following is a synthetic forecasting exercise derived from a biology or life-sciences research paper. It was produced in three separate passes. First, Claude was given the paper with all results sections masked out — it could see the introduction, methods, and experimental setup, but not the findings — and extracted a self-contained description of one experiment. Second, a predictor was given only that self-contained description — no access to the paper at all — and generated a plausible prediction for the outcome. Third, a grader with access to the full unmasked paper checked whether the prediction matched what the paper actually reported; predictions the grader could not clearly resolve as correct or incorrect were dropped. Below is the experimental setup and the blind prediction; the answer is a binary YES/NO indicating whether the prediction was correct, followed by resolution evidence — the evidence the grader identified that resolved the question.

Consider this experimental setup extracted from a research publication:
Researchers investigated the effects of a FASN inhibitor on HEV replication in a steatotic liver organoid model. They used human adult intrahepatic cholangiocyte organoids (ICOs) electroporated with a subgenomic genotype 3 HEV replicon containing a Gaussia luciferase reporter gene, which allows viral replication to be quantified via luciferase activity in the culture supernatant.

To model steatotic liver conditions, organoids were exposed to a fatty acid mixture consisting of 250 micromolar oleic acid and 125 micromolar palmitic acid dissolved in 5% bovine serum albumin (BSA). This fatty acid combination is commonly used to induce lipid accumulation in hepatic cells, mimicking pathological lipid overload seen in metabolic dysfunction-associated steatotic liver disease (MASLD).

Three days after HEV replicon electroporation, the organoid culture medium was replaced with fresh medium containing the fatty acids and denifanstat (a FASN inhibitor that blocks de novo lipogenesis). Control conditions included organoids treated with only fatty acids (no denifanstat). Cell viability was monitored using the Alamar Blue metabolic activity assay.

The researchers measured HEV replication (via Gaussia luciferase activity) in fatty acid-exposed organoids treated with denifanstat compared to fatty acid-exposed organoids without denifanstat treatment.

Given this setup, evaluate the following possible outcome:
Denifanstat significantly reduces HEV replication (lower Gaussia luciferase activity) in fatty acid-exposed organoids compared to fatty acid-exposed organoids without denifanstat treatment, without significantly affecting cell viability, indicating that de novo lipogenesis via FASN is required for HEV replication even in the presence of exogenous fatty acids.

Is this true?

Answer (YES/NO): NO